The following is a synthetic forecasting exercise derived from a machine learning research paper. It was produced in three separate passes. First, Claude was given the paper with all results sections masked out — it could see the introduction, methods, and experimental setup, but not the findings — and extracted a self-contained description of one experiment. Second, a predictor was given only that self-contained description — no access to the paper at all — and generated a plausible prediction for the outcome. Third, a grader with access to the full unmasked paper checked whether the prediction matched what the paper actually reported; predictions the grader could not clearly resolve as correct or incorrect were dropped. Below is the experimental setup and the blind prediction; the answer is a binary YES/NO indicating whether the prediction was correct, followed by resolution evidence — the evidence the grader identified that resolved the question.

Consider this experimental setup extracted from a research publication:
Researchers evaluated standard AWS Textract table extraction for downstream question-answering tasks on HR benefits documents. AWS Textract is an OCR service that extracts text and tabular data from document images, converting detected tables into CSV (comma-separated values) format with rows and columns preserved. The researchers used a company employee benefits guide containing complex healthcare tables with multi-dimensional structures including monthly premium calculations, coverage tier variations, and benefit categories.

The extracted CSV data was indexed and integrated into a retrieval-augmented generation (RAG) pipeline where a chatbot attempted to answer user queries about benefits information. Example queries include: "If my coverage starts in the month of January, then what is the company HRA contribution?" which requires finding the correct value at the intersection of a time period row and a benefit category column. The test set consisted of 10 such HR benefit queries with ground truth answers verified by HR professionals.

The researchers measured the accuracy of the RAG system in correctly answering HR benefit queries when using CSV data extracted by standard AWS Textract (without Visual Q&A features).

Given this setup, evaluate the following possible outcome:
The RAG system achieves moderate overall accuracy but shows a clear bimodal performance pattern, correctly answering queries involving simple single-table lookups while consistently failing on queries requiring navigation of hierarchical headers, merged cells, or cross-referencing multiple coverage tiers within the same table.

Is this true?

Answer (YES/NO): NO